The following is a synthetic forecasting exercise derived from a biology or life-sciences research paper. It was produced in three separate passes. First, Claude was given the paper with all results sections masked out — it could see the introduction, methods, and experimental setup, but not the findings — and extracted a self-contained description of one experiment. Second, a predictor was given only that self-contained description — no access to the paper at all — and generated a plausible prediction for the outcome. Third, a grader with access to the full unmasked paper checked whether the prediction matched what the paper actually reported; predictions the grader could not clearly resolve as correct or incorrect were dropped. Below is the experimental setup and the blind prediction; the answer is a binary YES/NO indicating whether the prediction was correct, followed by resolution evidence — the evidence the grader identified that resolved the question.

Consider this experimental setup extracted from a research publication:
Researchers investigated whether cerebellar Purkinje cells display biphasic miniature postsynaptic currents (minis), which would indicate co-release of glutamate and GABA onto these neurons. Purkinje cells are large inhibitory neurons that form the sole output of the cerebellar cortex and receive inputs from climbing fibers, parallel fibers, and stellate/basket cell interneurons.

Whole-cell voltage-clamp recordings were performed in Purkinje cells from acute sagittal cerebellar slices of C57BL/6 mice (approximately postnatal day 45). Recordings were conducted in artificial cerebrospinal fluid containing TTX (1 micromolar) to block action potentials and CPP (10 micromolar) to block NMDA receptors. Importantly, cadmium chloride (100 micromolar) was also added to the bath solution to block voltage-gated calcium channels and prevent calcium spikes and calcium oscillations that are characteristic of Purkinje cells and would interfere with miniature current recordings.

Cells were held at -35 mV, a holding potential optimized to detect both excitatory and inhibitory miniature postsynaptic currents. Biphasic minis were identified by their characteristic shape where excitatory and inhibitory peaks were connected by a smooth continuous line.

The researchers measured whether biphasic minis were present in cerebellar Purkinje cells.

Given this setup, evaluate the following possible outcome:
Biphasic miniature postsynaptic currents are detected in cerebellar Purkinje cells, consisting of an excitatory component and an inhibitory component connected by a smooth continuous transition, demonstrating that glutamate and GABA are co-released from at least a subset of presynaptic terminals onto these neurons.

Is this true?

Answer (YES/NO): NO